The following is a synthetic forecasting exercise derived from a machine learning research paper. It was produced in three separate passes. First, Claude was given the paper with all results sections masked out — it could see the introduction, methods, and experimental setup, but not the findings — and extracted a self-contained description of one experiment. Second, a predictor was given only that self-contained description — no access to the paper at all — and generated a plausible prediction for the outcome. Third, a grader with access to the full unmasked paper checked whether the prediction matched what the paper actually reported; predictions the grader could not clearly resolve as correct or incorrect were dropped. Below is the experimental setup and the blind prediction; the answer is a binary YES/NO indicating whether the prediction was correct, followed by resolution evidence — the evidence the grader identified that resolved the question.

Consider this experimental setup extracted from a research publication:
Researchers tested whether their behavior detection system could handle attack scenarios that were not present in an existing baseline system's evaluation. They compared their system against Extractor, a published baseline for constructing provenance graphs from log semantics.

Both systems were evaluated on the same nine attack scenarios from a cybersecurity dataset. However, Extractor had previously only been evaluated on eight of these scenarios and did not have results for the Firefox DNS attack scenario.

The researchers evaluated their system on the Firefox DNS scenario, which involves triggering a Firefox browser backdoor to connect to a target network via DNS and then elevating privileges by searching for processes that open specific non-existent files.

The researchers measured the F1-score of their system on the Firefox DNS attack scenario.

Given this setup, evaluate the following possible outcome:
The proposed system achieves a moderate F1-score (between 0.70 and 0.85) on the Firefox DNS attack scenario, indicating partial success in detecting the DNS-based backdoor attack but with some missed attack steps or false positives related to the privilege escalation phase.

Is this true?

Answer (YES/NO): NO